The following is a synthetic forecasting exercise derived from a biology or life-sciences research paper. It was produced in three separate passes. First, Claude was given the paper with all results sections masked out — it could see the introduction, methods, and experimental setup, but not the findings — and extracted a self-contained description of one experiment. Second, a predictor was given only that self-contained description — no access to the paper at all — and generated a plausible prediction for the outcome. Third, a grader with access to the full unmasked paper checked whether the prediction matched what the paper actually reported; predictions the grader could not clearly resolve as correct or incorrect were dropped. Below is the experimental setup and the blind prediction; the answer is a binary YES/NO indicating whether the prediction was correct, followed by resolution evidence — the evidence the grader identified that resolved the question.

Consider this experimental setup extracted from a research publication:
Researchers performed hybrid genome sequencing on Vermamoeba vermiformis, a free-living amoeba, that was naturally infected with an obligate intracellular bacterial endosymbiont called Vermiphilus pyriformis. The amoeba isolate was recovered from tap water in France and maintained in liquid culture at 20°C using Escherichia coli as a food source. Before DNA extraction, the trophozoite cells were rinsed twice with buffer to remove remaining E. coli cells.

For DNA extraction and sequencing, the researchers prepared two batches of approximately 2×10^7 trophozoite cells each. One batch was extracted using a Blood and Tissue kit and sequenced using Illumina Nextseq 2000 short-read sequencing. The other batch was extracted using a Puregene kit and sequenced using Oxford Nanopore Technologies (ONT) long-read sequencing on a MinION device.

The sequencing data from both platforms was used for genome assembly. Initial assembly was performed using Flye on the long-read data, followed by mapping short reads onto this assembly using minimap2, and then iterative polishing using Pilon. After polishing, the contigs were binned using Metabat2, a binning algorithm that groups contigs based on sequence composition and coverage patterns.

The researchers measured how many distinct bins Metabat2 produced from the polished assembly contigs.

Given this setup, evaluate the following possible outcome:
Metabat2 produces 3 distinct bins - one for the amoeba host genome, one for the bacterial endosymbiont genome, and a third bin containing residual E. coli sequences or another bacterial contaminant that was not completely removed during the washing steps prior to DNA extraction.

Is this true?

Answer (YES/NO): NO